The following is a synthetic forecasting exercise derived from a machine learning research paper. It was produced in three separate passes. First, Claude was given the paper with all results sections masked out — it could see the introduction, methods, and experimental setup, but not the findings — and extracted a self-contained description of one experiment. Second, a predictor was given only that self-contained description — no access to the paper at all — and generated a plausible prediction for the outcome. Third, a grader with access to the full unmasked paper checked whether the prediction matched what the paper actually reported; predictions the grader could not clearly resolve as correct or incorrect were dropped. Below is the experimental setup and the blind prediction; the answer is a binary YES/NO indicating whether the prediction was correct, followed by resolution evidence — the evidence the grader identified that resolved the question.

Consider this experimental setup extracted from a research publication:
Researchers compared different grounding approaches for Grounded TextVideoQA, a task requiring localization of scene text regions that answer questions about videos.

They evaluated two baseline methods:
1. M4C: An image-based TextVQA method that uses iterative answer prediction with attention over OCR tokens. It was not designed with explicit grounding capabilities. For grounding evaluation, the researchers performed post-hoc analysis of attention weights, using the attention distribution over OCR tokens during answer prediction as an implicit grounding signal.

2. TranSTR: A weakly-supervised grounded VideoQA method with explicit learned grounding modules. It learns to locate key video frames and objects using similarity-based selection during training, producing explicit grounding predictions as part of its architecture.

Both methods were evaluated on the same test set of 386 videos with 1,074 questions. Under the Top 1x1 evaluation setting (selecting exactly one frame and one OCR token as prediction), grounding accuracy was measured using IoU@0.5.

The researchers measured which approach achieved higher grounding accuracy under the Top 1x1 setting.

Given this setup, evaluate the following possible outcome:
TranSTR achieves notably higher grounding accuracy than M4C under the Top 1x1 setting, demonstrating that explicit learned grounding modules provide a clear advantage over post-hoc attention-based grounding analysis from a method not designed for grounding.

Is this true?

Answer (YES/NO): NO